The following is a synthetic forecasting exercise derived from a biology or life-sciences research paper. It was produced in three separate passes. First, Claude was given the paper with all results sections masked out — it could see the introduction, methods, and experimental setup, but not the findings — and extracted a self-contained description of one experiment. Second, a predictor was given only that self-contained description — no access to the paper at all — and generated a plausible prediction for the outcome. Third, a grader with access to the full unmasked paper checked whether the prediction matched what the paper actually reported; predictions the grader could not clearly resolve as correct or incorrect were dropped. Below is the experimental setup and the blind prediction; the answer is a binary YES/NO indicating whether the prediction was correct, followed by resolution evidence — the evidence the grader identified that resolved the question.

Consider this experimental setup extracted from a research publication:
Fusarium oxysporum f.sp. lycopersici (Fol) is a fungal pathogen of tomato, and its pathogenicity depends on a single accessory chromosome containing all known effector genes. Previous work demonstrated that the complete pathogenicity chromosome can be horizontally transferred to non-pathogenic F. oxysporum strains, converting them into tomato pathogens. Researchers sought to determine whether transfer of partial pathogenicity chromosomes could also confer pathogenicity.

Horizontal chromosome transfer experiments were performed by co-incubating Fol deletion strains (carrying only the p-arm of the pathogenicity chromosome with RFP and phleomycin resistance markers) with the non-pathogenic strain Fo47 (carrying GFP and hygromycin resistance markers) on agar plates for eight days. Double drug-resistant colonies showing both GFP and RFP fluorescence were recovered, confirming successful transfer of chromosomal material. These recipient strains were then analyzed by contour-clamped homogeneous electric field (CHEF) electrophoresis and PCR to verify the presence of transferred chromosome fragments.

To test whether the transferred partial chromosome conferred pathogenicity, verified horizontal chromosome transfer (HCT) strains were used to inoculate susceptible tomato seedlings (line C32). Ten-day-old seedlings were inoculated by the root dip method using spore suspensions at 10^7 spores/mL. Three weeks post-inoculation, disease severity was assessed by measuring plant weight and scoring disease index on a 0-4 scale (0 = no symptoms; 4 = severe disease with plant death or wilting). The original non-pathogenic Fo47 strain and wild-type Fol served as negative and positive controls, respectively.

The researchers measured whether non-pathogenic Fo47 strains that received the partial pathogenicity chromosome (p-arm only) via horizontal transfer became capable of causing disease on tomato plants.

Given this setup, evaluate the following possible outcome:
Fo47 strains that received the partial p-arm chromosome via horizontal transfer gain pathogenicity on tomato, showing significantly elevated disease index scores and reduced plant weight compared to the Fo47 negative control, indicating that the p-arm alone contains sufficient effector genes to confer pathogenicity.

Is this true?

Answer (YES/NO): YES